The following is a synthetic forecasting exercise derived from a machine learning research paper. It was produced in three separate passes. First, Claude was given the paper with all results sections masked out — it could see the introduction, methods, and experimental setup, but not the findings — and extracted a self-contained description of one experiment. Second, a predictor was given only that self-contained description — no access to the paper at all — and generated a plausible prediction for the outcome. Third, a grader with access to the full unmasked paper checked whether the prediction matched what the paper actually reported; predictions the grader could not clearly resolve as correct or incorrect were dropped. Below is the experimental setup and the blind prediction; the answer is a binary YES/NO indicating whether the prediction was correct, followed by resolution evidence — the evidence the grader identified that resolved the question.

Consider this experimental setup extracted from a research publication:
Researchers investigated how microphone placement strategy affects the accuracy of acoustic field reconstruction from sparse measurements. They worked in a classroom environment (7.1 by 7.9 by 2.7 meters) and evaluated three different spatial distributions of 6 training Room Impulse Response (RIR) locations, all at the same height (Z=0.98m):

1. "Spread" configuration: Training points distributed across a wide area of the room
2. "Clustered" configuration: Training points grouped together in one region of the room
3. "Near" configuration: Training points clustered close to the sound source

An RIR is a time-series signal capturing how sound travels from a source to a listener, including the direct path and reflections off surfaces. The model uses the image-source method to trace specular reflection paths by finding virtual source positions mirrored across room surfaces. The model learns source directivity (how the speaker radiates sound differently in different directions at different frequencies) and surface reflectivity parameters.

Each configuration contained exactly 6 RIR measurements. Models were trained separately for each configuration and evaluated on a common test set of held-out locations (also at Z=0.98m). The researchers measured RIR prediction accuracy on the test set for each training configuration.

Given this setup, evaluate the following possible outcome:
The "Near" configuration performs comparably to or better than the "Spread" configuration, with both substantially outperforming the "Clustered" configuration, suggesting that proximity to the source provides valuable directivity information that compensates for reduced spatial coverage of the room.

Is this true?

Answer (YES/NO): NO